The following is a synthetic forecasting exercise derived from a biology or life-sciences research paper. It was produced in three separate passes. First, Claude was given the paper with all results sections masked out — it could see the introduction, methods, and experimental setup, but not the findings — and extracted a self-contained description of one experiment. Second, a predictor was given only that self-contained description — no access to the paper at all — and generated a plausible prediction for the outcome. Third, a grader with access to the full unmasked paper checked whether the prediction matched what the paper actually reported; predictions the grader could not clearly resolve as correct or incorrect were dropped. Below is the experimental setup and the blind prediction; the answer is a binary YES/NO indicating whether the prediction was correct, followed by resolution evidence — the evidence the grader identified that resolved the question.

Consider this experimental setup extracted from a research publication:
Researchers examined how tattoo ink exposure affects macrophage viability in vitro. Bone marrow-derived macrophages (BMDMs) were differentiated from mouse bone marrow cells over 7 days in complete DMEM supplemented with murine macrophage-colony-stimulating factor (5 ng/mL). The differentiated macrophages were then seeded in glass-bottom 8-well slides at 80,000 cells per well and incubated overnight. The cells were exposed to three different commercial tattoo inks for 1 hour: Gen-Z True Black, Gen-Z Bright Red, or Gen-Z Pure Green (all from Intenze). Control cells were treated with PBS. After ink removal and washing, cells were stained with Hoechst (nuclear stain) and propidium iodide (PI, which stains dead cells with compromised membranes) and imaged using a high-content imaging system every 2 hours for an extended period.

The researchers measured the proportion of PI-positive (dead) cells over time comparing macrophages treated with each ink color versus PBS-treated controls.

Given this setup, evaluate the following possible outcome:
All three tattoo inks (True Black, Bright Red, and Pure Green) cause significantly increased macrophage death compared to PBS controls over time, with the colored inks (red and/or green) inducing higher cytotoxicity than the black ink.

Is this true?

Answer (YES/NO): NO